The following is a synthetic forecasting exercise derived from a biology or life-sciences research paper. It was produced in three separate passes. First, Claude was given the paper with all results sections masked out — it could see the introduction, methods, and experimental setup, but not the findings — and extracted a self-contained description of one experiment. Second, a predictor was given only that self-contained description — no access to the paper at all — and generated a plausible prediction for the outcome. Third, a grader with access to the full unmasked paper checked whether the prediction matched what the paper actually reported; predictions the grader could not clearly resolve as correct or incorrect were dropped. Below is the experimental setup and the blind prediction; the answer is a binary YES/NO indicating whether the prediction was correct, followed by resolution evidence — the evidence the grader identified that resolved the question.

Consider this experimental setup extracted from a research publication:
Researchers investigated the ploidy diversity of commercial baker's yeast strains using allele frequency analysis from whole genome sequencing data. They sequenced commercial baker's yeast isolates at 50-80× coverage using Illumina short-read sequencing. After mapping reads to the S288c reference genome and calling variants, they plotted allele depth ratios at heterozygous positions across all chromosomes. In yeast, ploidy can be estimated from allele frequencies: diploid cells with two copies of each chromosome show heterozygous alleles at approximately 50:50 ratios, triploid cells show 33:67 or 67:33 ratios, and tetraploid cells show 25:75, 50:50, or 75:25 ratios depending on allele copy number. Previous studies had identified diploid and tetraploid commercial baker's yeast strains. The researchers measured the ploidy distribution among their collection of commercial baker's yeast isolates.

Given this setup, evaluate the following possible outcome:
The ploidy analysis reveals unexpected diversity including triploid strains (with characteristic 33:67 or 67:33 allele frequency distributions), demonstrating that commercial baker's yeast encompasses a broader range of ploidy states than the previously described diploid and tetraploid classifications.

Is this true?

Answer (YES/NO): YES